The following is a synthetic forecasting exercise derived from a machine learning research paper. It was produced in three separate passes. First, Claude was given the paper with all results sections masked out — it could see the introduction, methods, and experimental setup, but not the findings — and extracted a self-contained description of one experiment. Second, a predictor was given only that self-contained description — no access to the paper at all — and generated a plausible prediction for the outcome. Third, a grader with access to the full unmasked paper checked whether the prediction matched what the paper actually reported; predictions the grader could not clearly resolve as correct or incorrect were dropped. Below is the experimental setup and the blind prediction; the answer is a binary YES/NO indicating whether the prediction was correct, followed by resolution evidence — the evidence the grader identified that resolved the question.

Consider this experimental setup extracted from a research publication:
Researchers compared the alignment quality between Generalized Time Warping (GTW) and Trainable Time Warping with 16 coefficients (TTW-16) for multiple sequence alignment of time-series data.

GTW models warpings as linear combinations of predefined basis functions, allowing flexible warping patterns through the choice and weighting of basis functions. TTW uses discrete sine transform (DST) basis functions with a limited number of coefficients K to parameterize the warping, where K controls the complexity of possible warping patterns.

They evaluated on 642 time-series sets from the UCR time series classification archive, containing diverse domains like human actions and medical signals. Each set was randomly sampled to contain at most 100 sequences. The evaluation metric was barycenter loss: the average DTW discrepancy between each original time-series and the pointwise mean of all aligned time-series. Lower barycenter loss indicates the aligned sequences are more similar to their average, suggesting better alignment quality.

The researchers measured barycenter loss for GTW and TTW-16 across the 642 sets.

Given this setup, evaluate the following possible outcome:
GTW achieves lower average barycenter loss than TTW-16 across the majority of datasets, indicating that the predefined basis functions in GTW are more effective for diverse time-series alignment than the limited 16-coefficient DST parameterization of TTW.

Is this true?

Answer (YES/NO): YES